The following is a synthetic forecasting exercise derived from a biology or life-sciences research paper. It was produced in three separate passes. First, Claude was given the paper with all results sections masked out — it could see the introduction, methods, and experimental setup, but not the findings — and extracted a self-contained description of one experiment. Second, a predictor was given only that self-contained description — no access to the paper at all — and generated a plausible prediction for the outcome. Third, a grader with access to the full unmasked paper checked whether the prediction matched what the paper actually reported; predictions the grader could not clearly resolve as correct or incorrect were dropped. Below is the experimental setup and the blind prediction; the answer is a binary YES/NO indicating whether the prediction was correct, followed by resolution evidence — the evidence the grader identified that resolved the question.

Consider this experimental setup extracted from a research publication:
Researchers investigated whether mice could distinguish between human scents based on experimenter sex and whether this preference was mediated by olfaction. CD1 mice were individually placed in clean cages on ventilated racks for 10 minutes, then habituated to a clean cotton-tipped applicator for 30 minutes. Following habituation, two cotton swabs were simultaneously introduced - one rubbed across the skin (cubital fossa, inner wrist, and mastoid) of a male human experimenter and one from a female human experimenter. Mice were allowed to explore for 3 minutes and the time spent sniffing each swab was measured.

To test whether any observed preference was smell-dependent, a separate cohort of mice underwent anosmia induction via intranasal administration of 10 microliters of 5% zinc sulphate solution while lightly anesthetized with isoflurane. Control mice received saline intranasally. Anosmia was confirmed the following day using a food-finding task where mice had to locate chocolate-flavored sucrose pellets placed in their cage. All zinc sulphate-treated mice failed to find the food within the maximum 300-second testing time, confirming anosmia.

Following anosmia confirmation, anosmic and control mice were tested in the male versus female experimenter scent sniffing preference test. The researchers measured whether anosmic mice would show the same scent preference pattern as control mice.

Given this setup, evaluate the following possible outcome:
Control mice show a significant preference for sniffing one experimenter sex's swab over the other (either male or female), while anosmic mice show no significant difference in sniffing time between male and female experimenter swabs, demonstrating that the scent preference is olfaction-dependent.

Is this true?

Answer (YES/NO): YES